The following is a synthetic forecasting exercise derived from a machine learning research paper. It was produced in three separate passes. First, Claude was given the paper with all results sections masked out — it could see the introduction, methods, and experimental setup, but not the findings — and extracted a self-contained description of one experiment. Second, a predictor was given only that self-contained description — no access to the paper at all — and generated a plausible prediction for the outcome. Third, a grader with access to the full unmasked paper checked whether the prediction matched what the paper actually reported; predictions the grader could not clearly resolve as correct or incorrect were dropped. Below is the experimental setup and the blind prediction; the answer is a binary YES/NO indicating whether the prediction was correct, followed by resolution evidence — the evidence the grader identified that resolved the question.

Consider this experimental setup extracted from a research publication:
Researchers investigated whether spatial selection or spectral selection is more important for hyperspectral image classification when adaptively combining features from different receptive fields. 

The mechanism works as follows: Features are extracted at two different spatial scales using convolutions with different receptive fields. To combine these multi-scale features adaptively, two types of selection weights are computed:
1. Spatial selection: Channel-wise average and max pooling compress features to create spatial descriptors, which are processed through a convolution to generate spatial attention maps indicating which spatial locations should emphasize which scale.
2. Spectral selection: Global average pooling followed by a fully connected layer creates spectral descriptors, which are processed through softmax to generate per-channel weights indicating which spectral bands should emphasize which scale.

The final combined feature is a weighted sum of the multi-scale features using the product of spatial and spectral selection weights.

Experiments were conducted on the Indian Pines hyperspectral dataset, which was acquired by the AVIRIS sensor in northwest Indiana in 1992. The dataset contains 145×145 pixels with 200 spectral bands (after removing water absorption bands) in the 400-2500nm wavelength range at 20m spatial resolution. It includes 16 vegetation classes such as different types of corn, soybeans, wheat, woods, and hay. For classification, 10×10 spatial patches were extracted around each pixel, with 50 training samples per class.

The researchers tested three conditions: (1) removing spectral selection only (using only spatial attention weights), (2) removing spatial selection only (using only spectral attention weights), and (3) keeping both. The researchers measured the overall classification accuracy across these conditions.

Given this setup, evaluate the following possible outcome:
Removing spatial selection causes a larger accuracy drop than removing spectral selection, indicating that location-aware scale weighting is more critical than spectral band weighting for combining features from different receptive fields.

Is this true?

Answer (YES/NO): YES